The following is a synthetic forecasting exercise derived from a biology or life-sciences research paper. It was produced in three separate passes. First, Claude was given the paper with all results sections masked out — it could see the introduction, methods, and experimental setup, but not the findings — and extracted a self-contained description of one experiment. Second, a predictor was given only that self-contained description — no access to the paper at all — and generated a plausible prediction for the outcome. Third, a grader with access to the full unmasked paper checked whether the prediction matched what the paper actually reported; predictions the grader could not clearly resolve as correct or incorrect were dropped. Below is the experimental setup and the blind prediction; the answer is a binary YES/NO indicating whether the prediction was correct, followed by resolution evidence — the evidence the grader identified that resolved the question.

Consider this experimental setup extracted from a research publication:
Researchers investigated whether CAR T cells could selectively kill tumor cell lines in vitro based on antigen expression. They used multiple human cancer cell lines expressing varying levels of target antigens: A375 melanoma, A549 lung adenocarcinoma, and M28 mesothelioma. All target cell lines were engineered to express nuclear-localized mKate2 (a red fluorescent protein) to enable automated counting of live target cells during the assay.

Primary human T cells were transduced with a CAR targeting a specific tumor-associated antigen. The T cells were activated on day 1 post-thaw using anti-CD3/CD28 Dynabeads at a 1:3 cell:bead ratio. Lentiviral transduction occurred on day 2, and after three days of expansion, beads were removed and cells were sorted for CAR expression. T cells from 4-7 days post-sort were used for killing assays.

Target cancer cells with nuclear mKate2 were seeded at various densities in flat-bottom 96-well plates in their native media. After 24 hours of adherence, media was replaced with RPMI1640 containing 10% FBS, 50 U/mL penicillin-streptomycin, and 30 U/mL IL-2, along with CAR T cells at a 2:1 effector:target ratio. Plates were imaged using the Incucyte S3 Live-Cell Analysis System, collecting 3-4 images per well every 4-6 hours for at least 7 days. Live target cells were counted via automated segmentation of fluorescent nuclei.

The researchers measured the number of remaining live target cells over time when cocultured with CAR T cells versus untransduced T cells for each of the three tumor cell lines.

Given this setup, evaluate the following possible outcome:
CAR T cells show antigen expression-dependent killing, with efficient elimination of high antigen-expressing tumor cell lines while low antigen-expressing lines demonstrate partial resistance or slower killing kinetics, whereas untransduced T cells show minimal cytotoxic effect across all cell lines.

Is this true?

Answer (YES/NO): NO